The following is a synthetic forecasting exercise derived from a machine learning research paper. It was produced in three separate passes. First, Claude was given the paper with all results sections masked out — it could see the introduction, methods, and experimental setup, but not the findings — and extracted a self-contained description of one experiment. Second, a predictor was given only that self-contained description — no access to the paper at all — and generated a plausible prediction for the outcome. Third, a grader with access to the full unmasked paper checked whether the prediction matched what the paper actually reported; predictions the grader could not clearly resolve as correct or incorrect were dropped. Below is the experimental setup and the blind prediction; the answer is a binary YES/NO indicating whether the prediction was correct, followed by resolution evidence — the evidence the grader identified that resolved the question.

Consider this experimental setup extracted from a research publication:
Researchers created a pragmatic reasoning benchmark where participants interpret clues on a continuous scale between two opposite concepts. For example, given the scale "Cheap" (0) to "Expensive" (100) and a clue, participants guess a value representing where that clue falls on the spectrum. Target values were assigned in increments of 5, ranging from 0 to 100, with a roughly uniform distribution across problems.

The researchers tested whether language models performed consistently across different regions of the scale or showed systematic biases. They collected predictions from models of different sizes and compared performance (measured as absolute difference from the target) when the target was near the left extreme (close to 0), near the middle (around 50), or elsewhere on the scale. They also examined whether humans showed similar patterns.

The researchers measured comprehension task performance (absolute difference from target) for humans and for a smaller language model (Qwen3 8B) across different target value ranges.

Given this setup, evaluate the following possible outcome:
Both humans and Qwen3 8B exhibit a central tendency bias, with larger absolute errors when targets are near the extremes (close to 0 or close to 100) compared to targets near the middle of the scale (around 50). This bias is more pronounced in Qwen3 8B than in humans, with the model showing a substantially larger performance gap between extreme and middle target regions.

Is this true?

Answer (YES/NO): NO